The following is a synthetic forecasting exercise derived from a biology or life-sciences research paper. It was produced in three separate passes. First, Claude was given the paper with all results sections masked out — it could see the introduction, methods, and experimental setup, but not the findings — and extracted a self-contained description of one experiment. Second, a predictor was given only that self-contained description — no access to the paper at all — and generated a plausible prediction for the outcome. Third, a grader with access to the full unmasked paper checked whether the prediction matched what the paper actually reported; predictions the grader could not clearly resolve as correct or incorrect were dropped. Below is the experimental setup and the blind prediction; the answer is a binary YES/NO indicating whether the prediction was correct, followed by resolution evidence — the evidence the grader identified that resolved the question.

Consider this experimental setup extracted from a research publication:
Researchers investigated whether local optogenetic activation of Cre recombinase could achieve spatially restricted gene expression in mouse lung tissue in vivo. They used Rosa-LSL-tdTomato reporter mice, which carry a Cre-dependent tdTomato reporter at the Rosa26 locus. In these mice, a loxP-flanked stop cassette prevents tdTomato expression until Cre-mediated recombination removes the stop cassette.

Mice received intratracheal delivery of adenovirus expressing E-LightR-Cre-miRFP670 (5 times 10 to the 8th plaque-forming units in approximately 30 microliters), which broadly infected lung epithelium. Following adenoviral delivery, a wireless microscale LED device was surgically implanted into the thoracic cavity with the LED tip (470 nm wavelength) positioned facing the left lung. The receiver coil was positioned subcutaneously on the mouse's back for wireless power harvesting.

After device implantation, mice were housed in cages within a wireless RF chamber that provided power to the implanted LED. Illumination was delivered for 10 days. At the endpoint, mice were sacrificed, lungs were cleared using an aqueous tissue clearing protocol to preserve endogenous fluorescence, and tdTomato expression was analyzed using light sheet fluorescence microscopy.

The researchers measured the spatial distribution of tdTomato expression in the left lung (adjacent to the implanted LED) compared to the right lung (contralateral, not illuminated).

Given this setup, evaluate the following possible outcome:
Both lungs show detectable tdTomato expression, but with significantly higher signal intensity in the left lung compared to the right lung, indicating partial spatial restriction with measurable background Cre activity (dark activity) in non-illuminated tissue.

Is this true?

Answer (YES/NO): NO